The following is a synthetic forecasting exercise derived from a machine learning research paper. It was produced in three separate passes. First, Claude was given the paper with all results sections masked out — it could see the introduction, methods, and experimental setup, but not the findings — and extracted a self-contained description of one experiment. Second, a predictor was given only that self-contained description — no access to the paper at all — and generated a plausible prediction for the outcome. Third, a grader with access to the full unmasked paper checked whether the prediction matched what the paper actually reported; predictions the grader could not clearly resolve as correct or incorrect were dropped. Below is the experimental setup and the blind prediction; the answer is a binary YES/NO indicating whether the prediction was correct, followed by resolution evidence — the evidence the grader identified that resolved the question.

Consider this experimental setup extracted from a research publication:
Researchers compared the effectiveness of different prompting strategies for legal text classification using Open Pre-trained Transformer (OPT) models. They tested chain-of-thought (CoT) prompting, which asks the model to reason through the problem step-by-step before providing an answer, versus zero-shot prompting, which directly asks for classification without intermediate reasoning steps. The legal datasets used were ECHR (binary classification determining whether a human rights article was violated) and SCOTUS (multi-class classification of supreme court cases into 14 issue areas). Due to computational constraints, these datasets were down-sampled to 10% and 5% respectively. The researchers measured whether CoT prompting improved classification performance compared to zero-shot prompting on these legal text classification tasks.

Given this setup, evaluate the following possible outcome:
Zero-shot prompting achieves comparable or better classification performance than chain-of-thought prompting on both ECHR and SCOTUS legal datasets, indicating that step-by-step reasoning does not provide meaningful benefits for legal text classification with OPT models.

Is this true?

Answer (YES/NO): YES